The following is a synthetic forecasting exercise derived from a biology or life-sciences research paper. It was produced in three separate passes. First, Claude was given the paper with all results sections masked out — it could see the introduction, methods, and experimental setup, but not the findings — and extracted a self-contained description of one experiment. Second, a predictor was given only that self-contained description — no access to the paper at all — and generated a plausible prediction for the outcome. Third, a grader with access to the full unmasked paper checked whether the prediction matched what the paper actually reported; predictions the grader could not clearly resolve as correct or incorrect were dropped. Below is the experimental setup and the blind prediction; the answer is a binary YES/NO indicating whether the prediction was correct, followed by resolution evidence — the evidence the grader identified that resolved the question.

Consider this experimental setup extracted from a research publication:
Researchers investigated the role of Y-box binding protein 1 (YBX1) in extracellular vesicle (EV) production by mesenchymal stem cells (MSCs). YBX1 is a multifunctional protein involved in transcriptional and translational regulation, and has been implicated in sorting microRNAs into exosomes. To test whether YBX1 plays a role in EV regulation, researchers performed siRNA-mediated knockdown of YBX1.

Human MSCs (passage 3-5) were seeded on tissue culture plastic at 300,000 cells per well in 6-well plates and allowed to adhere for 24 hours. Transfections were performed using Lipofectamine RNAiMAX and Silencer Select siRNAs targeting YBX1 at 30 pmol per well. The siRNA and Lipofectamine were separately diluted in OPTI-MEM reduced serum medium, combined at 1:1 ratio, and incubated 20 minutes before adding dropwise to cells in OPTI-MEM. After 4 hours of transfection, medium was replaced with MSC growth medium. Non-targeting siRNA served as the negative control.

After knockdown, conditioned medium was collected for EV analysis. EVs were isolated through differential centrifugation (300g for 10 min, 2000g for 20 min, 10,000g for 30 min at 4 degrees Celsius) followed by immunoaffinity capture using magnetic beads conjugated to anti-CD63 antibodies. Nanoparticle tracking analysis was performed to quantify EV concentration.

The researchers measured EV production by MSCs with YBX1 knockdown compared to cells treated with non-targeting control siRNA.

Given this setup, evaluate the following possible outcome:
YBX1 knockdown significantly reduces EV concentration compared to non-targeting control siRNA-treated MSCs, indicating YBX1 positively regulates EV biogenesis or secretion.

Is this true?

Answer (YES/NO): YES